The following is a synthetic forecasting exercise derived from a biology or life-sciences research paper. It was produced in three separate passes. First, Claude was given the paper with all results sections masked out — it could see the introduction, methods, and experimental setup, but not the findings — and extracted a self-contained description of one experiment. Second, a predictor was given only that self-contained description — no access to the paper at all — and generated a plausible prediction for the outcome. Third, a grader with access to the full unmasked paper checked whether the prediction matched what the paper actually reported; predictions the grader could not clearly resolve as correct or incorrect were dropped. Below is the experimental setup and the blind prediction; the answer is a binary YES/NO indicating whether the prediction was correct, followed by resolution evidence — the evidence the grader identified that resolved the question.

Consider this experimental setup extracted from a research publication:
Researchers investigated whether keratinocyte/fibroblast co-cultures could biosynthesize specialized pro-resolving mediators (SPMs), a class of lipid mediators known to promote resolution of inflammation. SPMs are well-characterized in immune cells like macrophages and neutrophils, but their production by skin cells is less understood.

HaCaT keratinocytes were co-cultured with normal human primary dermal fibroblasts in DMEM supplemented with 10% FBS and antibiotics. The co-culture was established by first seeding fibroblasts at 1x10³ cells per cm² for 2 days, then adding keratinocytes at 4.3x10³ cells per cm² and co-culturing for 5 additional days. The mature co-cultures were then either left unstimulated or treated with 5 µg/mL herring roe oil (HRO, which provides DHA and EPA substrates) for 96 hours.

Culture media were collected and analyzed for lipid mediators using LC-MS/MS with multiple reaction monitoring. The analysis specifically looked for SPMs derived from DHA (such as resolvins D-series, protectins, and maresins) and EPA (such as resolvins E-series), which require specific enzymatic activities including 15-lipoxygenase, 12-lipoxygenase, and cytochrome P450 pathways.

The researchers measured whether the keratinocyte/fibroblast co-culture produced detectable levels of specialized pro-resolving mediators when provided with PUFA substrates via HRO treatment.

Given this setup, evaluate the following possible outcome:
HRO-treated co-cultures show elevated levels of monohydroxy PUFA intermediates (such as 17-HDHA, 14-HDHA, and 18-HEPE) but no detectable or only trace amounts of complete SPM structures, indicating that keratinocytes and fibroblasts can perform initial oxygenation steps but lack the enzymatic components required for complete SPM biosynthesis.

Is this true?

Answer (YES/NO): NO